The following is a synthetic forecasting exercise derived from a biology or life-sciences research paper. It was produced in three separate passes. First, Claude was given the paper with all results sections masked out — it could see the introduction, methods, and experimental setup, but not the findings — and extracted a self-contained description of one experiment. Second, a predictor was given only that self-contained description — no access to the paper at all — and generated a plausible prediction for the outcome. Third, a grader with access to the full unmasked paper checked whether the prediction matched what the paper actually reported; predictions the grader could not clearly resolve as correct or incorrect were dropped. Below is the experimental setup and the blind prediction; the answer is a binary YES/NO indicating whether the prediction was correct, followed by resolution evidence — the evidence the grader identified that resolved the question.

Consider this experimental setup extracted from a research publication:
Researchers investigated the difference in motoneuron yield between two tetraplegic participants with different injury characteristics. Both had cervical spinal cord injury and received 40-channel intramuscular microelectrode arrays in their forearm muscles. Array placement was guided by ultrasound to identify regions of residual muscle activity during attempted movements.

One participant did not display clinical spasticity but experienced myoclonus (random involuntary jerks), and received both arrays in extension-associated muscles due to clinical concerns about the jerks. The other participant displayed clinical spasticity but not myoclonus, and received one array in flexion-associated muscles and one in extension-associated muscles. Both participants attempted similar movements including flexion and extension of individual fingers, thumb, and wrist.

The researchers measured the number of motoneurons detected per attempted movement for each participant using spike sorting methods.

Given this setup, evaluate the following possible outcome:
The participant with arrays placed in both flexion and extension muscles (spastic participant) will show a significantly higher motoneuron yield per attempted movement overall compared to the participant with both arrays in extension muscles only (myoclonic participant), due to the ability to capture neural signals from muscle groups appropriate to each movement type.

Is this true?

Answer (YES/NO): YES